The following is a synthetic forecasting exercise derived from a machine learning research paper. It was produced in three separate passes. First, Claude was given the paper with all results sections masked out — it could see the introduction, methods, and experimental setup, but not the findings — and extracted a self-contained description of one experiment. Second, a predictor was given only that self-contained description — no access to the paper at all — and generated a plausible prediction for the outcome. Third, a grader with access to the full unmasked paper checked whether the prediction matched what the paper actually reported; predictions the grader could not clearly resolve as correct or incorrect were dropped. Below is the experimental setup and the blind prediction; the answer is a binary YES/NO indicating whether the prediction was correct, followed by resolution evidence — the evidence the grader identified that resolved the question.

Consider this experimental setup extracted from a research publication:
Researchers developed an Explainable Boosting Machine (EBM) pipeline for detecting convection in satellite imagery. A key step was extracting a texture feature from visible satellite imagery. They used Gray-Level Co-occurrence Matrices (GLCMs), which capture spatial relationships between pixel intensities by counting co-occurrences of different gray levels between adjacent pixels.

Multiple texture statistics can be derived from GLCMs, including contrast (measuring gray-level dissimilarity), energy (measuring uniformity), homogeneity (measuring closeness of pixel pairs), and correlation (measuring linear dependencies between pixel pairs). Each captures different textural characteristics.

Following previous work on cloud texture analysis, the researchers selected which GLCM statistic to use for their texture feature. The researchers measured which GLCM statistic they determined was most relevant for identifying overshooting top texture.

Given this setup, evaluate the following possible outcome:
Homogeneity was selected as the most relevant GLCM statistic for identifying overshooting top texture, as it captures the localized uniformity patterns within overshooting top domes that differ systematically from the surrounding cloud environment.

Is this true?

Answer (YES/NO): NO